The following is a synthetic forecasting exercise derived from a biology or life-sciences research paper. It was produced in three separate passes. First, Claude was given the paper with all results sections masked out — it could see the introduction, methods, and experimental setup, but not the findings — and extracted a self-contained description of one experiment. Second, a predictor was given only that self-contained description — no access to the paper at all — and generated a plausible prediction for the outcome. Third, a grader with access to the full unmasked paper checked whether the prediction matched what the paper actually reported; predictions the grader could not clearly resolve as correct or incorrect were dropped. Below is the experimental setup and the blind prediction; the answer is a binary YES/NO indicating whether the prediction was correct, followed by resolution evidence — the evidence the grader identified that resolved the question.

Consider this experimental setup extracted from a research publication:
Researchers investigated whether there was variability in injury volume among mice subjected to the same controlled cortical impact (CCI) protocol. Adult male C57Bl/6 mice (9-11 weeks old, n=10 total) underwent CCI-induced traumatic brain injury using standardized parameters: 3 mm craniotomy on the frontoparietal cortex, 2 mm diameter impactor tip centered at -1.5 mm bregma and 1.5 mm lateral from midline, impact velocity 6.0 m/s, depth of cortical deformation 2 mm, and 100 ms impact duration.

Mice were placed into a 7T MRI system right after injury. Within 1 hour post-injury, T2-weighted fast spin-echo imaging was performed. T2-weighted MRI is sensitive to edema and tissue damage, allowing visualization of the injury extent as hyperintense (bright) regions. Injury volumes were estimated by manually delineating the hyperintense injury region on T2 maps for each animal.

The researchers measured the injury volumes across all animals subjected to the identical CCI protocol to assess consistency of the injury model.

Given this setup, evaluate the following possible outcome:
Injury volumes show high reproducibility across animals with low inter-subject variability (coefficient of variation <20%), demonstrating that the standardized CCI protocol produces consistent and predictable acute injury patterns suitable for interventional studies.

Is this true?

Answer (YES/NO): NO